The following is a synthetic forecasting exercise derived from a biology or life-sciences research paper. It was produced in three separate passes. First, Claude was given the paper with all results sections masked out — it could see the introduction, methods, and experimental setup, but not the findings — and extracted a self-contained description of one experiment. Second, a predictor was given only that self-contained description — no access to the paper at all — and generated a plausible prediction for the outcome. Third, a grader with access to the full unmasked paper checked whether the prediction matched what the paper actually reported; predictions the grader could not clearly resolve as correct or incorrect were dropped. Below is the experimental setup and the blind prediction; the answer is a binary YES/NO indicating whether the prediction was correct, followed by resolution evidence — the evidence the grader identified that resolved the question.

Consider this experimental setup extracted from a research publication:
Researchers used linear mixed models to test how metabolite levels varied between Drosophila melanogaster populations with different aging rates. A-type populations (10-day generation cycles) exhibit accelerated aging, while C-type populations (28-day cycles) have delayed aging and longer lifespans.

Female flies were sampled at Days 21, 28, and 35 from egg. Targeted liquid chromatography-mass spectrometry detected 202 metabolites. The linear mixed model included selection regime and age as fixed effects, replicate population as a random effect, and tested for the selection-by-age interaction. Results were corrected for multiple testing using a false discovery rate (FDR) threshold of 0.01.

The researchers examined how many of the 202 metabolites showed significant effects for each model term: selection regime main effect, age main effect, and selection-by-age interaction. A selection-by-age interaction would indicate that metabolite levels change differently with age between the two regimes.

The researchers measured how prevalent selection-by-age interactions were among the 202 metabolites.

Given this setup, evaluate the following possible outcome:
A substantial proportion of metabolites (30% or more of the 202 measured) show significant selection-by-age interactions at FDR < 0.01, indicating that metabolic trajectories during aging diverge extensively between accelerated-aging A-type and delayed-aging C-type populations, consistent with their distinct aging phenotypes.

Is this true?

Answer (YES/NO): NO